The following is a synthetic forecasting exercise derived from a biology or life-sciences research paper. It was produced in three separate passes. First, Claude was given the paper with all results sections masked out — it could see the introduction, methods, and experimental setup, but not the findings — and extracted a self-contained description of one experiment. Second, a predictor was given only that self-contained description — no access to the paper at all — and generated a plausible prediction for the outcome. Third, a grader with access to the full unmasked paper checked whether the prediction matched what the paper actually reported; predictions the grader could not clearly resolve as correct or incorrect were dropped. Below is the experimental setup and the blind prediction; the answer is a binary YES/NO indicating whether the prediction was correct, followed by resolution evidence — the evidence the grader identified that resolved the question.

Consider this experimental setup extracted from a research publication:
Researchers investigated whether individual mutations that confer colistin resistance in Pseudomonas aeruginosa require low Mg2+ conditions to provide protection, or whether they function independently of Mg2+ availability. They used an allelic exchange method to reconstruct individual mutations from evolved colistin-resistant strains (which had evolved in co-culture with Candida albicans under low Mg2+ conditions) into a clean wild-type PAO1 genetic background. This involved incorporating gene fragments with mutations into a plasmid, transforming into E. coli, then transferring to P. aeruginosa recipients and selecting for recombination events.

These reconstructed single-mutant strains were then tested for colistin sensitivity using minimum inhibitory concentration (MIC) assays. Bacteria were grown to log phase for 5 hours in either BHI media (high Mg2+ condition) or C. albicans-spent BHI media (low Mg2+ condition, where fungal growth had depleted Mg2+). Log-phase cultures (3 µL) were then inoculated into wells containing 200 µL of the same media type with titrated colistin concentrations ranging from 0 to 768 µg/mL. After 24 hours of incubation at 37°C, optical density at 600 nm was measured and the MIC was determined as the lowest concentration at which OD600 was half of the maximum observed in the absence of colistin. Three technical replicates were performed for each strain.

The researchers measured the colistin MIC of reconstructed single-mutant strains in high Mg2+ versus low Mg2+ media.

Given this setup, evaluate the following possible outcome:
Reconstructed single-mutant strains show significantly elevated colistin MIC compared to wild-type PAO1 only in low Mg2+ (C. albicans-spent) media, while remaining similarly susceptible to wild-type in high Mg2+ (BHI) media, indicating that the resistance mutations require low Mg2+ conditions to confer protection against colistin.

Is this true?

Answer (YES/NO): NO